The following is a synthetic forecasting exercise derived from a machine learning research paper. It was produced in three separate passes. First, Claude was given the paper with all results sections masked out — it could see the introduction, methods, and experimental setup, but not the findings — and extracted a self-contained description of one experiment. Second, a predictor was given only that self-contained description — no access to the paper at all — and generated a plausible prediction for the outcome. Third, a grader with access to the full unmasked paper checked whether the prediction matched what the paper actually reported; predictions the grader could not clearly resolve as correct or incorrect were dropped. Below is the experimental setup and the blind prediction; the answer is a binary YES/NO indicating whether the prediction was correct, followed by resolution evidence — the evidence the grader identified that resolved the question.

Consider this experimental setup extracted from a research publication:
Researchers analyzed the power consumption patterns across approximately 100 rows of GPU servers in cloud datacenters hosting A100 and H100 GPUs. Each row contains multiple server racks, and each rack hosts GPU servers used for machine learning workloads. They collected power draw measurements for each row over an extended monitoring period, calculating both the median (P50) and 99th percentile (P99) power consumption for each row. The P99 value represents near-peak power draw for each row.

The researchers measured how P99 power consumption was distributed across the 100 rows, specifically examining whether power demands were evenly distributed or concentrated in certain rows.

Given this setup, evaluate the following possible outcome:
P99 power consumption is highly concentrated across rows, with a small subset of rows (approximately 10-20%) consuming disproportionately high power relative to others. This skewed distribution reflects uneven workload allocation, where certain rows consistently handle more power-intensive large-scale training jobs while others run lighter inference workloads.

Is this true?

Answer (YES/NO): NO